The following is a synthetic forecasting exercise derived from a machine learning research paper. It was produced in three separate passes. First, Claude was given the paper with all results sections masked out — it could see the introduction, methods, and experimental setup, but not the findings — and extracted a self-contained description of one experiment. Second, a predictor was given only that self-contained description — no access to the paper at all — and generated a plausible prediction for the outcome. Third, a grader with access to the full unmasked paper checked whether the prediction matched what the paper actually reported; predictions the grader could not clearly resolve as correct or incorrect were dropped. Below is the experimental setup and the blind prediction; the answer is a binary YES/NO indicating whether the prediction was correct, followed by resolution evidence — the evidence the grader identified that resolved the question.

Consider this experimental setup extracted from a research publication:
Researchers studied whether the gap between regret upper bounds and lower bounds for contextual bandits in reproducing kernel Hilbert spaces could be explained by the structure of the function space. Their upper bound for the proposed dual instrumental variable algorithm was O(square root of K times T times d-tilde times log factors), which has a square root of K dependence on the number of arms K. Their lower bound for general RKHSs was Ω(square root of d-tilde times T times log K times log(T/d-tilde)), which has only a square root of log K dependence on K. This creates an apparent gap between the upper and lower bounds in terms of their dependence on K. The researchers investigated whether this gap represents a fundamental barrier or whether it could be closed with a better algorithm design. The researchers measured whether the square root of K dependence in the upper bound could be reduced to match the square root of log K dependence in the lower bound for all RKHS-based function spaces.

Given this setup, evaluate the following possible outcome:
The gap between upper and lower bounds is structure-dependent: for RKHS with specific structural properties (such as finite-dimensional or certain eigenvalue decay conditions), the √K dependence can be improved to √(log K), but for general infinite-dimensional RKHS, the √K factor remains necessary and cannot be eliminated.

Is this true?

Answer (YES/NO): NO